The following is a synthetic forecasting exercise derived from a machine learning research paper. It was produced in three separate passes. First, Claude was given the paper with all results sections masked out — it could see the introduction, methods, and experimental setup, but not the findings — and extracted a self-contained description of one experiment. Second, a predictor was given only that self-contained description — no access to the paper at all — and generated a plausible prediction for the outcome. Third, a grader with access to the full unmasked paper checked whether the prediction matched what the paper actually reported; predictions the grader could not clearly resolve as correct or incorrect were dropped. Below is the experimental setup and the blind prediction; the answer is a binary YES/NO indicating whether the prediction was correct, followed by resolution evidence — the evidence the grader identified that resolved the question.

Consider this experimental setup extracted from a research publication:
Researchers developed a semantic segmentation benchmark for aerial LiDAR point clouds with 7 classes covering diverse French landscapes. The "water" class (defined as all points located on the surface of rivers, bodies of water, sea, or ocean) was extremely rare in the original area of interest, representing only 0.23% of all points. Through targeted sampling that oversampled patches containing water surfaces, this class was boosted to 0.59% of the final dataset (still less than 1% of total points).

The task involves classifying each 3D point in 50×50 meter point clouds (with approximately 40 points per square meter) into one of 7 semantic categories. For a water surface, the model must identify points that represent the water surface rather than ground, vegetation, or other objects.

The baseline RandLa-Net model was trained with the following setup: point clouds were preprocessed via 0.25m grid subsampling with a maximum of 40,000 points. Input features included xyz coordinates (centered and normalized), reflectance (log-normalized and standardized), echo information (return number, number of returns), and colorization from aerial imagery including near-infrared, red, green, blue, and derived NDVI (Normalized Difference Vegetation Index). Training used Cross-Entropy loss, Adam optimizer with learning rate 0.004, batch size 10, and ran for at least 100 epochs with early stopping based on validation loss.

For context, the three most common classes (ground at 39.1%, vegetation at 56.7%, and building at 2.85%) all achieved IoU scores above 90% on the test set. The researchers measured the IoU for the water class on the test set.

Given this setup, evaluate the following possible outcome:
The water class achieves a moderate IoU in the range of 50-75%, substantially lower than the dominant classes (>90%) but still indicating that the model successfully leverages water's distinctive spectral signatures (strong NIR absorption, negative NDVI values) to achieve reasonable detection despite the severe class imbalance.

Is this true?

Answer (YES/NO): NO